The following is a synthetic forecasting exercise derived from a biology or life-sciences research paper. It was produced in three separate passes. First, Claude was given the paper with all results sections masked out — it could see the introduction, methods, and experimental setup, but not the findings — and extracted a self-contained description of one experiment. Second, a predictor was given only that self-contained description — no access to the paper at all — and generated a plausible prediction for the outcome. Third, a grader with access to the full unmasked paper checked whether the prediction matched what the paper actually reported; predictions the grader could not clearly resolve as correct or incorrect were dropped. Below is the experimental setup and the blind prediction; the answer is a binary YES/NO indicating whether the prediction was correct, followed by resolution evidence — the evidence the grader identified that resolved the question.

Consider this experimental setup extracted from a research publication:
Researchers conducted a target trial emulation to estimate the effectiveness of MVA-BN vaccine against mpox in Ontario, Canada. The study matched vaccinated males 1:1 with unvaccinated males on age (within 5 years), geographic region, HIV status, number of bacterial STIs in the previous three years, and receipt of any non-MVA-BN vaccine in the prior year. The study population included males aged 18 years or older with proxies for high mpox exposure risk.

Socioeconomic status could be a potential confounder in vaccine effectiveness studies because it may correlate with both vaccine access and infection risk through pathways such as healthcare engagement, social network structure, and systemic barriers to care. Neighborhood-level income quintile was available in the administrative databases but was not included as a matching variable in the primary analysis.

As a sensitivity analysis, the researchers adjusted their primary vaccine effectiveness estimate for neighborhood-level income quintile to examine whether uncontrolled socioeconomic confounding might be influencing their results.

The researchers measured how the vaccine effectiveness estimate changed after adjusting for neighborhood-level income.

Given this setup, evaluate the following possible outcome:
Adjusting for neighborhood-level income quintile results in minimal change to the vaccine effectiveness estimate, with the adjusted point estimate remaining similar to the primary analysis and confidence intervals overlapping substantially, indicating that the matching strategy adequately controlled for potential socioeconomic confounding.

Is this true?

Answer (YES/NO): YES